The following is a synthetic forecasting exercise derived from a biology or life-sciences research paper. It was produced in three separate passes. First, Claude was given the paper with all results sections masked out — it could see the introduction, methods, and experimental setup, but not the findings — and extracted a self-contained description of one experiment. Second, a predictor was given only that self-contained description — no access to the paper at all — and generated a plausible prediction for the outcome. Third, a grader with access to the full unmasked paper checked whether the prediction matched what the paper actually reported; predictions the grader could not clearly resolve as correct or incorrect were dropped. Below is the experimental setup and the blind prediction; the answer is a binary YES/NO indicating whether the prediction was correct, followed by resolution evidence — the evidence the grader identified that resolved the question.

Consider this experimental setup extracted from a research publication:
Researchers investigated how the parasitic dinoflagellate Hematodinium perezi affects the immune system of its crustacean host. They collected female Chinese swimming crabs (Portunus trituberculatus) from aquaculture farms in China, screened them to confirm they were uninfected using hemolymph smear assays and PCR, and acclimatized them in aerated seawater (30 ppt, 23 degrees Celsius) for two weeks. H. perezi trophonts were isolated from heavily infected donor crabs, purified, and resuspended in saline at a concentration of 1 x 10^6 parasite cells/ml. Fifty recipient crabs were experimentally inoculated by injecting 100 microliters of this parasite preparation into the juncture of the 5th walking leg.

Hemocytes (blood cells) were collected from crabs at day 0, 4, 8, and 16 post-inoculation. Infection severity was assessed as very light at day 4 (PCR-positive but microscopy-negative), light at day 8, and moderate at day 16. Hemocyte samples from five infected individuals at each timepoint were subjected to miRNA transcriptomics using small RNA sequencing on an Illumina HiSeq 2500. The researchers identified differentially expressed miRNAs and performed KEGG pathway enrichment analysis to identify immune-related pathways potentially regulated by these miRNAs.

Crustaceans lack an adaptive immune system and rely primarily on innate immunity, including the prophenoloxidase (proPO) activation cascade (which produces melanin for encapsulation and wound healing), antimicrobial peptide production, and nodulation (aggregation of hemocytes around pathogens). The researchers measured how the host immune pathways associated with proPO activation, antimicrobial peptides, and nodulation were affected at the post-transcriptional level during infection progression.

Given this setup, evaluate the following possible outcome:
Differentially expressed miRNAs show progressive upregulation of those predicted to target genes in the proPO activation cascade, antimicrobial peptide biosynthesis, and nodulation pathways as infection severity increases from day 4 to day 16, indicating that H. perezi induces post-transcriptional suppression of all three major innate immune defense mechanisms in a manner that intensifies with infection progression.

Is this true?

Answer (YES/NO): NO